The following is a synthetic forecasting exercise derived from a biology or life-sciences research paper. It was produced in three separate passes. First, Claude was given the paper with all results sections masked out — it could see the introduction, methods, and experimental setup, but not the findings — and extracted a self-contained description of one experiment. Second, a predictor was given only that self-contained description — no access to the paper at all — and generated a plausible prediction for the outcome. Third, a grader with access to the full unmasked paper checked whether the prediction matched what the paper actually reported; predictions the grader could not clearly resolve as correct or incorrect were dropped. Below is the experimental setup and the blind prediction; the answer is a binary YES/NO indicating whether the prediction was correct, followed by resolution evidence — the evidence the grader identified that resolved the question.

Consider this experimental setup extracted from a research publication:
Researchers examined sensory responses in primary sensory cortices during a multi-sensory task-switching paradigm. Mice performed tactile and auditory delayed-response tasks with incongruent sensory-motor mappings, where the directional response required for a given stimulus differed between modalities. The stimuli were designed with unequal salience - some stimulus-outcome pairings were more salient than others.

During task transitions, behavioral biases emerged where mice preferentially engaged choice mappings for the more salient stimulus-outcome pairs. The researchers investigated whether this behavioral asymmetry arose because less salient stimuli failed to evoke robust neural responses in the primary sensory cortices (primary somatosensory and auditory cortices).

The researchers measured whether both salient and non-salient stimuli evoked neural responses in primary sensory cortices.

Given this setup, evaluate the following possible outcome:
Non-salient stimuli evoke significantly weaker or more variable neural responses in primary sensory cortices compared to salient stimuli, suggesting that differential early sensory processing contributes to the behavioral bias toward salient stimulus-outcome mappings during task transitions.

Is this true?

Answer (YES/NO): NO